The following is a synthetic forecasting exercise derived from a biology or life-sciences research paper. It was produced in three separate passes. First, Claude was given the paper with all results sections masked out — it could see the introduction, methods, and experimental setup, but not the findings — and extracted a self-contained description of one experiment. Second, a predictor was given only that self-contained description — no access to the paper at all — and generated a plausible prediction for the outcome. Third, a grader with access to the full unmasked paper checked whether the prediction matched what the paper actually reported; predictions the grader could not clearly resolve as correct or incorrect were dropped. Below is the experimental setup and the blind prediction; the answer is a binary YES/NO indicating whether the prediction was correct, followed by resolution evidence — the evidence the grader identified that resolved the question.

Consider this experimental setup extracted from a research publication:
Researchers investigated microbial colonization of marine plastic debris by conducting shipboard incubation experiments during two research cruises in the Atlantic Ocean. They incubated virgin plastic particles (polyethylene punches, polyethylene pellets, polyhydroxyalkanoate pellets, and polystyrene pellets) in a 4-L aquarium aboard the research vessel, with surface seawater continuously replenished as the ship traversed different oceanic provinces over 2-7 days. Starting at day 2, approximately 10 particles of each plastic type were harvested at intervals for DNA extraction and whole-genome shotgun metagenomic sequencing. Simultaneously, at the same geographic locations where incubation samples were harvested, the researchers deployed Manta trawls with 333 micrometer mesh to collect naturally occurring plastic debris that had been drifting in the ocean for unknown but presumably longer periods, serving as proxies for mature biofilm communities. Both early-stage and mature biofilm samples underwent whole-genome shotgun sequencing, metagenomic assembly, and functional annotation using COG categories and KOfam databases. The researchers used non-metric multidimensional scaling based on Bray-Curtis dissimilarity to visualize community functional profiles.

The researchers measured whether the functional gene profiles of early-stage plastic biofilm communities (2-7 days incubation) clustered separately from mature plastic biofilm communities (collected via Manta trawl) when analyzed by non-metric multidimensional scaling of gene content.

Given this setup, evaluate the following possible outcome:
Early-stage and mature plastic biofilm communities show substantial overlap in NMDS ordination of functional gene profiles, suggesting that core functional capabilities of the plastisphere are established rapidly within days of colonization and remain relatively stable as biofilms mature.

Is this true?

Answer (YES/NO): NO